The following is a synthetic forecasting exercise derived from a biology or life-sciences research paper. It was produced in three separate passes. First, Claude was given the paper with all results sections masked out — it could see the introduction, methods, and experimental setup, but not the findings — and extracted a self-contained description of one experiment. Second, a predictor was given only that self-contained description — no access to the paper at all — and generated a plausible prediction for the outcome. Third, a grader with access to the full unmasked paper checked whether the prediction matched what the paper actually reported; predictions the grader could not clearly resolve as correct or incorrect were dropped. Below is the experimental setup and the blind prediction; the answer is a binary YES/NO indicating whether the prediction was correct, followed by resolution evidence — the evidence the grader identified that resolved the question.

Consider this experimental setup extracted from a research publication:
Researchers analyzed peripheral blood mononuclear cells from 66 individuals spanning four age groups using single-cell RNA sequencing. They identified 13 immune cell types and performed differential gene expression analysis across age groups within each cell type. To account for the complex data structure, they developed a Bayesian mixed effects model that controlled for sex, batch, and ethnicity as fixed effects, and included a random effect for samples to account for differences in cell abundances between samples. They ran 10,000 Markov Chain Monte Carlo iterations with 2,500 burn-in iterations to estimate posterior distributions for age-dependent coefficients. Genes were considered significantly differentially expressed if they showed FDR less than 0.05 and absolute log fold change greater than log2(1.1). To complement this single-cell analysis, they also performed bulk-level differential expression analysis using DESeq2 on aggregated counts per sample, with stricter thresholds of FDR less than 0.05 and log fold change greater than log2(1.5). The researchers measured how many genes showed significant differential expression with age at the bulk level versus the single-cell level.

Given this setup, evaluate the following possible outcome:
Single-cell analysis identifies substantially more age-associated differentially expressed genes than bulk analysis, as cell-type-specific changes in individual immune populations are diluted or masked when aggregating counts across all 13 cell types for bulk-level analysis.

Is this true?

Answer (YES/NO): NO